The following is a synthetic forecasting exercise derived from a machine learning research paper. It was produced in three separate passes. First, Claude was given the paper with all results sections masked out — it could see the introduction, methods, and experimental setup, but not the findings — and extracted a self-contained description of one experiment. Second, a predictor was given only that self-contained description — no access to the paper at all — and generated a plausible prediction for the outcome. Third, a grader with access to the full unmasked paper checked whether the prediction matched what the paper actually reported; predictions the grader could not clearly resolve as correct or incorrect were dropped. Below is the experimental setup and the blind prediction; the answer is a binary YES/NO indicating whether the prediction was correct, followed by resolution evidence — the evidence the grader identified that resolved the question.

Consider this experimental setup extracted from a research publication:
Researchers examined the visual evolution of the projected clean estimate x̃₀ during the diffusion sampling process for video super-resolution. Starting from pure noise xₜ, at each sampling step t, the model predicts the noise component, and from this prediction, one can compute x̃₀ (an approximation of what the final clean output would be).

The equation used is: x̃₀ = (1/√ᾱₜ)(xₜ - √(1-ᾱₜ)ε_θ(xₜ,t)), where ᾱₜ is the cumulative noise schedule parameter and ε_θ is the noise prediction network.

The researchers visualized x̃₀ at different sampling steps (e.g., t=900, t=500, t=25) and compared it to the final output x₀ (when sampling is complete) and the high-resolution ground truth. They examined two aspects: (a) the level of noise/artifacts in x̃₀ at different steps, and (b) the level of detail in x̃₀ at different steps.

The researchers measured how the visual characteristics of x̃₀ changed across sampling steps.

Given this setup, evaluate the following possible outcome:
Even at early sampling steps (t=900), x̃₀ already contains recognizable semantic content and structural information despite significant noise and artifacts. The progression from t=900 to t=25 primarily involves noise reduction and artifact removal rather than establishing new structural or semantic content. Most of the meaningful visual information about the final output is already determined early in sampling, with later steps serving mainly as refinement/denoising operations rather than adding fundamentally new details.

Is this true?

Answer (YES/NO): NO